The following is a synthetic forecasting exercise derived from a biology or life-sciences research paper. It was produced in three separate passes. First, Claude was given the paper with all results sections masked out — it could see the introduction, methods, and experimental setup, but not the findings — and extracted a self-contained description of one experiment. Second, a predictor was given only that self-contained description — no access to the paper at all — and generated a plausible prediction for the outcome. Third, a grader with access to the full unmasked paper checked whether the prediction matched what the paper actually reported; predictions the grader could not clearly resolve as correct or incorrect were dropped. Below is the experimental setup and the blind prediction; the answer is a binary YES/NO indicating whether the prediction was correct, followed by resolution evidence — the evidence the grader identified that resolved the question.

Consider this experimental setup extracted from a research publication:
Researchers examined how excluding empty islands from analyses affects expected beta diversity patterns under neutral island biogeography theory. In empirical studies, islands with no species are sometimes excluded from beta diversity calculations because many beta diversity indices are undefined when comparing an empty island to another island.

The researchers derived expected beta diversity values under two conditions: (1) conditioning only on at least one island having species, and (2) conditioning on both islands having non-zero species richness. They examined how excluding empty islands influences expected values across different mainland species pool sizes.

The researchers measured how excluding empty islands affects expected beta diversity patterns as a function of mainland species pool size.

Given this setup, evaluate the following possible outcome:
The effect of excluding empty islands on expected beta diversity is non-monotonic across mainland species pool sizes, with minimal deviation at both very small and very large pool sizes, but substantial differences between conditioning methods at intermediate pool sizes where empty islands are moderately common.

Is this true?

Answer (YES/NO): NO